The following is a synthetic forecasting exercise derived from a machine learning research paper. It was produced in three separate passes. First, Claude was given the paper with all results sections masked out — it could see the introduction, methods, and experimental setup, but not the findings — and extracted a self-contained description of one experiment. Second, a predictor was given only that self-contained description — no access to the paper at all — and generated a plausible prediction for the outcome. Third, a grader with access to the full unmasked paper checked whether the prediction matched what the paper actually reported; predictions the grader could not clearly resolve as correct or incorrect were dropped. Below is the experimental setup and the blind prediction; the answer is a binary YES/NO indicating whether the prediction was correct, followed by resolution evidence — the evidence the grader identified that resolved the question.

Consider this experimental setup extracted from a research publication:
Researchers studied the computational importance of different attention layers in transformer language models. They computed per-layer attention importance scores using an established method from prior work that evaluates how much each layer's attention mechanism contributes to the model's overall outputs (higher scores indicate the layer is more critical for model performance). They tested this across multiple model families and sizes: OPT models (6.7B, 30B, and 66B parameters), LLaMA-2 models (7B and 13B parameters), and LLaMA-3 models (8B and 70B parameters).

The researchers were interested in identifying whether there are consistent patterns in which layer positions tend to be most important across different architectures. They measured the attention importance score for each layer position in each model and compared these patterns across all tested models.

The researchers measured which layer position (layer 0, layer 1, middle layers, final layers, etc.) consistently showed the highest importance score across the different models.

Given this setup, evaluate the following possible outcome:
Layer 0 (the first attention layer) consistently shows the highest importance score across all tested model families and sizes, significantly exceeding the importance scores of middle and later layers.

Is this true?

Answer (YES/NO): YES